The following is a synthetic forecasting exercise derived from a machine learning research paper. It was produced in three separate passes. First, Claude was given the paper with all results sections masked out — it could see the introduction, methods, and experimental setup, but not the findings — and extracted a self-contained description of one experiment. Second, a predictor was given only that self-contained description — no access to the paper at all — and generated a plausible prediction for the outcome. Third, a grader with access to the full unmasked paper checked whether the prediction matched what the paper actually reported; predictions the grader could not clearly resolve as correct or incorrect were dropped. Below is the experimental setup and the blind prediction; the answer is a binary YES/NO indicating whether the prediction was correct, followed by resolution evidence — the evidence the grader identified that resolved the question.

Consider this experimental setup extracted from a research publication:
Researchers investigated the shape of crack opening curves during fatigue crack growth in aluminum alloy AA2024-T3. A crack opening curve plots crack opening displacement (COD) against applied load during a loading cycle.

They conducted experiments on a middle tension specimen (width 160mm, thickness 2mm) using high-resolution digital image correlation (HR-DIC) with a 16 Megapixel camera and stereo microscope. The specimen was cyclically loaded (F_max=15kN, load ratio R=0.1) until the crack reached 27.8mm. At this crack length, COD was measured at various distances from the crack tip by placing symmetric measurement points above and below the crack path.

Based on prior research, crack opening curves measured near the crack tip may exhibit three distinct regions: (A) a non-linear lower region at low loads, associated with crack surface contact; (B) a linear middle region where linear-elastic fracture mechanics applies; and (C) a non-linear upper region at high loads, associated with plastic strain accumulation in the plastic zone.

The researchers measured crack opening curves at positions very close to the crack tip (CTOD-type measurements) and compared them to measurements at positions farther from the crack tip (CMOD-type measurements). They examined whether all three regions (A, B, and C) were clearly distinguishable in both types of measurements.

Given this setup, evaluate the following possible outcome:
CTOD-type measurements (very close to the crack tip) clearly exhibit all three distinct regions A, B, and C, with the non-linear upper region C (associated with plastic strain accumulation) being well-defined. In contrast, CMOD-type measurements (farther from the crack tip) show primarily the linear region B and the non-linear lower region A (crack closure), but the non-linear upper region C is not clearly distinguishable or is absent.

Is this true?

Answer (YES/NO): YES